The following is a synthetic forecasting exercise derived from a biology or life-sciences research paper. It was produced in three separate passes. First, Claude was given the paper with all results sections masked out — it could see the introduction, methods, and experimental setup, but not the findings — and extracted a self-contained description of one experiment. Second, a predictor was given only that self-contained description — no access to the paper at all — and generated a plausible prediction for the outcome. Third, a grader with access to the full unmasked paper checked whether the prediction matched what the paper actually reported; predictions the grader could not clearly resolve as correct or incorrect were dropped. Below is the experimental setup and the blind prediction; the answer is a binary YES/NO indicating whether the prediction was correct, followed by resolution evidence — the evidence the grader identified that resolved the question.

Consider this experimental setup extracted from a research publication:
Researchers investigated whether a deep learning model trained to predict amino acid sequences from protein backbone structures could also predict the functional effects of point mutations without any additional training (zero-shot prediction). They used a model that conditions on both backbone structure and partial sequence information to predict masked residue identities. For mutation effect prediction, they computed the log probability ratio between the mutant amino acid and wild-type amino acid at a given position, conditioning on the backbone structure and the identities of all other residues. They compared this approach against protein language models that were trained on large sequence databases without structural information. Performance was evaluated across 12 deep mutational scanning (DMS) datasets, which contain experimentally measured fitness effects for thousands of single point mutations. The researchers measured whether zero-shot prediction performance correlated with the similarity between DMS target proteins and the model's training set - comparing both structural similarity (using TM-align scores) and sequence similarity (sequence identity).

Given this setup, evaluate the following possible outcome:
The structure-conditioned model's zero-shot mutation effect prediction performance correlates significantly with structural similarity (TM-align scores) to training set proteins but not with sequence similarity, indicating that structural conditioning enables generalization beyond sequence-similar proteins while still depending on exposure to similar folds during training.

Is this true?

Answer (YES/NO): YES